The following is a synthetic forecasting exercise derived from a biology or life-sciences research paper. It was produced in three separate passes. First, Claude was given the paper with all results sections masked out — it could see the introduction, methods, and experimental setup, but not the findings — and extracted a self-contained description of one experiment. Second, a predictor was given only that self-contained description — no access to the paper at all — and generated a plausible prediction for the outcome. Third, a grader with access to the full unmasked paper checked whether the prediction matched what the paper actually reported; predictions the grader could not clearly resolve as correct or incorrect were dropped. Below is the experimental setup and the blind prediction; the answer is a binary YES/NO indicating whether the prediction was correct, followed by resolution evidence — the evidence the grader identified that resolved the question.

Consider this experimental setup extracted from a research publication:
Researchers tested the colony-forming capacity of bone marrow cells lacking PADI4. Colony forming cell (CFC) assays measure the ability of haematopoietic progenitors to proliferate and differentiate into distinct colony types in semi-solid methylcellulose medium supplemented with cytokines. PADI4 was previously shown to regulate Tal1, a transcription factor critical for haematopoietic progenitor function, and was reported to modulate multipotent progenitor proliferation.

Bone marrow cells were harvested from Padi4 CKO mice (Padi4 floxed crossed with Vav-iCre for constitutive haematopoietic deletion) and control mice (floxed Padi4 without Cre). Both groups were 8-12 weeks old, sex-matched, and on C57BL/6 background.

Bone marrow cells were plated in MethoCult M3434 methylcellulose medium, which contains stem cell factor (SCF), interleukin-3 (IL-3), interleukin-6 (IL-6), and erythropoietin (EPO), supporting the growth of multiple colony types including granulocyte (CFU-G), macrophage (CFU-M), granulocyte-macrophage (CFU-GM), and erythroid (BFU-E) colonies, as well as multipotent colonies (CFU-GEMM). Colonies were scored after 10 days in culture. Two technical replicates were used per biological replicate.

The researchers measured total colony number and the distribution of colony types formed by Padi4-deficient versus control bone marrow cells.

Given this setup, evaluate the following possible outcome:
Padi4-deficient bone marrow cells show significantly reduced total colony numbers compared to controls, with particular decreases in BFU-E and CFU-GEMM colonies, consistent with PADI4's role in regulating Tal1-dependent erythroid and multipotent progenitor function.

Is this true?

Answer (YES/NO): NO